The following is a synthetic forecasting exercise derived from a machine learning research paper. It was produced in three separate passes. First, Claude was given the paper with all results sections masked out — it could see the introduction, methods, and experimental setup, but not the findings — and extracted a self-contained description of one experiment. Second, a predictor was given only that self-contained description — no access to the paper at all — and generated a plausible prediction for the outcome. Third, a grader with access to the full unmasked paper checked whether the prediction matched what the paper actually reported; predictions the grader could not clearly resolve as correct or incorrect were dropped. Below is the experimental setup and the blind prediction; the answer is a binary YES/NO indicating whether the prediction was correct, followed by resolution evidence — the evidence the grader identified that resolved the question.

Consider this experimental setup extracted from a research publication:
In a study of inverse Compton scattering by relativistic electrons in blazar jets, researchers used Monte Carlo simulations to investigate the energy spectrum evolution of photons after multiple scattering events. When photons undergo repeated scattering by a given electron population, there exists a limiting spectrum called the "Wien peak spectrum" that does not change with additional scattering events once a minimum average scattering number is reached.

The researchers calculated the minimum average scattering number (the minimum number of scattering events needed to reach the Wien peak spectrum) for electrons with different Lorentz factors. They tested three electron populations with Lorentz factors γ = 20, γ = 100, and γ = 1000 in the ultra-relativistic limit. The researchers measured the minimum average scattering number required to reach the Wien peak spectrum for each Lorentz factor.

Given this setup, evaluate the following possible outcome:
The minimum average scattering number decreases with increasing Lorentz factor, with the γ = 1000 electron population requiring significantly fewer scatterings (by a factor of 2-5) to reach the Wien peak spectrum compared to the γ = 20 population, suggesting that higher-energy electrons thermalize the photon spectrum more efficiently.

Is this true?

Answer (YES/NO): YES